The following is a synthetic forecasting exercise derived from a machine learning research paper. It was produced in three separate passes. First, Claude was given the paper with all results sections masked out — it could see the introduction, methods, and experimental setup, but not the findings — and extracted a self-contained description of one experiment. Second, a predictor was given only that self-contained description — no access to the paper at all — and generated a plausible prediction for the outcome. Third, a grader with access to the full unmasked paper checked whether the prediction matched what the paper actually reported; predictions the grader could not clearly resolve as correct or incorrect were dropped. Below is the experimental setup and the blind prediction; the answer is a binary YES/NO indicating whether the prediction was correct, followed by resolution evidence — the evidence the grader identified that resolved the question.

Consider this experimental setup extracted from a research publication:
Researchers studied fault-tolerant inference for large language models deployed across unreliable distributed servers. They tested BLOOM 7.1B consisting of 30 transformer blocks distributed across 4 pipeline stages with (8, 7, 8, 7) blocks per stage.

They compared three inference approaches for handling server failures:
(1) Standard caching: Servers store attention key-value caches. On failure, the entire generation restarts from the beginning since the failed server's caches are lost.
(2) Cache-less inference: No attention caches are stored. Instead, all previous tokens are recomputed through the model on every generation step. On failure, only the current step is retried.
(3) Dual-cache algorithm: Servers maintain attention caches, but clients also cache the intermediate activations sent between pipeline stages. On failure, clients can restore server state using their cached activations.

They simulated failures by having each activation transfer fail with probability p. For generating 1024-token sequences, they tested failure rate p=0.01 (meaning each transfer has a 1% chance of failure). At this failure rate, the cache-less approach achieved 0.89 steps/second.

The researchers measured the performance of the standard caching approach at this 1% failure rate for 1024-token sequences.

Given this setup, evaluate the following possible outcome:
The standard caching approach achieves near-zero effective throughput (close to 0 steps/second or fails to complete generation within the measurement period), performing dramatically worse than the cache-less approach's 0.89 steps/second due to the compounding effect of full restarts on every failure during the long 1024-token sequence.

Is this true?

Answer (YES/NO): YES